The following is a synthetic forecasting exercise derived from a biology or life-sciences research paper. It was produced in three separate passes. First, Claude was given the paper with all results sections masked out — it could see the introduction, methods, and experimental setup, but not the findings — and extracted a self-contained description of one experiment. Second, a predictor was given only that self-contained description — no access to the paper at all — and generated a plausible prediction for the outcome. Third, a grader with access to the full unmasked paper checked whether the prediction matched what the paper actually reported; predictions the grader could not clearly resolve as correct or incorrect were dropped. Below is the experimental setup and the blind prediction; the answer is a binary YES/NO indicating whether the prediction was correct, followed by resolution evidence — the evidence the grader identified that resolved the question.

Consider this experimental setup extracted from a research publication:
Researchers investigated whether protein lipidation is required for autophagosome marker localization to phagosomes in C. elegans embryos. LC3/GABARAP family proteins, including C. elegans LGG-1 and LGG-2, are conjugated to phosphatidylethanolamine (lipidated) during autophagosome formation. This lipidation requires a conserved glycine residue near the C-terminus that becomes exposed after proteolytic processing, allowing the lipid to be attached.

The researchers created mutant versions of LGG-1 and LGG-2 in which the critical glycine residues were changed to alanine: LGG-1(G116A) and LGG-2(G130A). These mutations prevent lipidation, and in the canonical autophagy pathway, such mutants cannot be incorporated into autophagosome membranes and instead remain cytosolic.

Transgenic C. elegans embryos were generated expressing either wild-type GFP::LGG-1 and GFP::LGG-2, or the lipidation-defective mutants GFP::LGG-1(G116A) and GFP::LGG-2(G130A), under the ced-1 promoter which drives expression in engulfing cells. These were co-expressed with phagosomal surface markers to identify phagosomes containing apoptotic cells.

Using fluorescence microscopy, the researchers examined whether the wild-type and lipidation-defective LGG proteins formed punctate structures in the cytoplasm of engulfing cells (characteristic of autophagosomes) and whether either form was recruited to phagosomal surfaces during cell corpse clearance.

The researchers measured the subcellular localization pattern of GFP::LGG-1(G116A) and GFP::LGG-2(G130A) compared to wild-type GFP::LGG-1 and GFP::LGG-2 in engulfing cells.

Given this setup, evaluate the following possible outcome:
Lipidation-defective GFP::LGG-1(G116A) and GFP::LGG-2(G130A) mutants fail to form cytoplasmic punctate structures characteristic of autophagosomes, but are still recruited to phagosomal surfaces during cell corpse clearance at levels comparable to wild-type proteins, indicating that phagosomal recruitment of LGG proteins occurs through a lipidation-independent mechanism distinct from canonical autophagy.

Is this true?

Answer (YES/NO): NO